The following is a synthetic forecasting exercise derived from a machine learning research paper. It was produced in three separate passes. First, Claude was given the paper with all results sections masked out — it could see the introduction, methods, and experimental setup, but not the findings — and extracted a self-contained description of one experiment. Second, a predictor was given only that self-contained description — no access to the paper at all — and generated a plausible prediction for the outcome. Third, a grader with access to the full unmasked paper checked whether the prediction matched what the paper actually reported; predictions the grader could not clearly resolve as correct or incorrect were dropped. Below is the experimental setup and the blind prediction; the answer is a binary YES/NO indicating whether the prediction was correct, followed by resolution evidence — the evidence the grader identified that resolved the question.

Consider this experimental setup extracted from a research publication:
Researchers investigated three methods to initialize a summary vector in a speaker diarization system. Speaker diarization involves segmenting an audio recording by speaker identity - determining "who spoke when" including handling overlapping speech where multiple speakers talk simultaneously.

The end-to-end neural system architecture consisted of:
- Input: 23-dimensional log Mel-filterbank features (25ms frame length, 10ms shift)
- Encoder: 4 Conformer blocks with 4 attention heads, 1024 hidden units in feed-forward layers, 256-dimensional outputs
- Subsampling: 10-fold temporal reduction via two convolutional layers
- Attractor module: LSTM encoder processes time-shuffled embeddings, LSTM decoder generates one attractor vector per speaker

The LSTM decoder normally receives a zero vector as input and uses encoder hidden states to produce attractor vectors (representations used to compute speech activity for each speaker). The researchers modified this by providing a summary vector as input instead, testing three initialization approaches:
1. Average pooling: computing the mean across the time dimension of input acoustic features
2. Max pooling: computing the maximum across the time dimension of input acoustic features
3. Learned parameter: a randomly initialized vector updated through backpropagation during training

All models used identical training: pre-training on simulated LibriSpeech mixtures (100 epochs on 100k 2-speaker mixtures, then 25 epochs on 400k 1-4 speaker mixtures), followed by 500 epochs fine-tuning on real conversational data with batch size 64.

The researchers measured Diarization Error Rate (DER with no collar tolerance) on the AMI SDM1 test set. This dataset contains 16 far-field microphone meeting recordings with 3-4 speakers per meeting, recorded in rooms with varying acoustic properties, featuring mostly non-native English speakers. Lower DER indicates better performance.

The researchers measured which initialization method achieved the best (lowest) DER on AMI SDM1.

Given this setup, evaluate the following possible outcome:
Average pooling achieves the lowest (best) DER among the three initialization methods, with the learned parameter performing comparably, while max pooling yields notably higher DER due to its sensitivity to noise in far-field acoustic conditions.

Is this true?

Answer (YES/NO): NO